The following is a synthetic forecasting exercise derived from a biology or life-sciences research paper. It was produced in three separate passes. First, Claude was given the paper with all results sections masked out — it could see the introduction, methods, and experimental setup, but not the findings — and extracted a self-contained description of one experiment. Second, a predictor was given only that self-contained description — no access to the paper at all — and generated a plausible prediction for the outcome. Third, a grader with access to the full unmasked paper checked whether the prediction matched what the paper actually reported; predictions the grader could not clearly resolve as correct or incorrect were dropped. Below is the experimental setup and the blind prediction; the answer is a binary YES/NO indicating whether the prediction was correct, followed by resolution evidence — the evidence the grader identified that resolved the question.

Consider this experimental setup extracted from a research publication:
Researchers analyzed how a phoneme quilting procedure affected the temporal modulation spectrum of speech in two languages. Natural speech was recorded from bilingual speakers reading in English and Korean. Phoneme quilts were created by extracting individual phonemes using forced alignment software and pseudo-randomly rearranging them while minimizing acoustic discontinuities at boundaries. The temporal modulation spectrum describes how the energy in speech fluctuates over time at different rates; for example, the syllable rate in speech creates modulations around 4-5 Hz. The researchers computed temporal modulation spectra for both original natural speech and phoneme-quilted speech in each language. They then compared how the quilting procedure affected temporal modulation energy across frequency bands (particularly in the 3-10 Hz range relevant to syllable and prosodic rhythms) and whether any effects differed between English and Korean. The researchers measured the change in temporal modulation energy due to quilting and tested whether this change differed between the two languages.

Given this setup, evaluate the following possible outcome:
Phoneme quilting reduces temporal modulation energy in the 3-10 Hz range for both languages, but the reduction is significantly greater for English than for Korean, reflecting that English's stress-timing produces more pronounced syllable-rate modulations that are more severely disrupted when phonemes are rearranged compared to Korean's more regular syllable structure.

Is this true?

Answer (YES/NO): NO